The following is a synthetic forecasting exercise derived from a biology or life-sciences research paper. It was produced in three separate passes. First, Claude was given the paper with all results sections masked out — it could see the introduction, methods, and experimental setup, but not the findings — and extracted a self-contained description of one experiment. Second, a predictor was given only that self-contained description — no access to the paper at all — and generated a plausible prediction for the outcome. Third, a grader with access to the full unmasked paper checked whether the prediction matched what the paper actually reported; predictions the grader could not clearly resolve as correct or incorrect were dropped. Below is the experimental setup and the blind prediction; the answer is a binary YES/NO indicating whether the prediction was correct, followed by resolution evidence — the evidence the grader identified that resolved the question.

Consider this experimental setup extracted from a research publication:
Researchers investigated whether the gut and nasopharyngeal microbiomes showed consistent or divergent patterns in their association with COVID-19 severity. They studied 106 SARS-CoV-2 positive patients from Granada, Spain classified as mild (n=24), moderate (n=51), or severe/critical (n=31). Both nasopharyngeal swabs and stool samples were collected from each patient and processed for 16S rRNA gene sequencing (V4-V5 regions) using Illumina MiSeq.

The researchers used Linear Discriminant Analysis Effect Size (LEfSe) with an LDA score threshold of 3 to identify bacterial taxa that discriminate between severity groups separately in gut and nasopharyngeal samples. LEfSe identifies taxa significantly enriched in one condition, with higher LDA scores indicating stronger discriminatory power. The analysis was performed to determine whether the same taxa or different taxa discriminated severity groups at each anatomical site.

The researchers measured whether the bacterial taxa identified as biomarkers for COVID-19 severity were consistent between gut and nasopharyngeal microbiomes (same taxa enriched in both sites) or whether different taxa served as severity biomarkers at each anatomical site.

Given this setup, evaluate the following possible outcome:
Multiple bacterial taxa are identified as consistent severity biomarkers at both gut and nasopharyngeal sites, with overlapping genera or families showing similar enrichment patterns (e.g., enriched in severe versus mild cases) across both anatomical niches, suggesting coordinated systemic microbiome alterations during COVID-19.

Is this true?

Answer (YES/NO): NO